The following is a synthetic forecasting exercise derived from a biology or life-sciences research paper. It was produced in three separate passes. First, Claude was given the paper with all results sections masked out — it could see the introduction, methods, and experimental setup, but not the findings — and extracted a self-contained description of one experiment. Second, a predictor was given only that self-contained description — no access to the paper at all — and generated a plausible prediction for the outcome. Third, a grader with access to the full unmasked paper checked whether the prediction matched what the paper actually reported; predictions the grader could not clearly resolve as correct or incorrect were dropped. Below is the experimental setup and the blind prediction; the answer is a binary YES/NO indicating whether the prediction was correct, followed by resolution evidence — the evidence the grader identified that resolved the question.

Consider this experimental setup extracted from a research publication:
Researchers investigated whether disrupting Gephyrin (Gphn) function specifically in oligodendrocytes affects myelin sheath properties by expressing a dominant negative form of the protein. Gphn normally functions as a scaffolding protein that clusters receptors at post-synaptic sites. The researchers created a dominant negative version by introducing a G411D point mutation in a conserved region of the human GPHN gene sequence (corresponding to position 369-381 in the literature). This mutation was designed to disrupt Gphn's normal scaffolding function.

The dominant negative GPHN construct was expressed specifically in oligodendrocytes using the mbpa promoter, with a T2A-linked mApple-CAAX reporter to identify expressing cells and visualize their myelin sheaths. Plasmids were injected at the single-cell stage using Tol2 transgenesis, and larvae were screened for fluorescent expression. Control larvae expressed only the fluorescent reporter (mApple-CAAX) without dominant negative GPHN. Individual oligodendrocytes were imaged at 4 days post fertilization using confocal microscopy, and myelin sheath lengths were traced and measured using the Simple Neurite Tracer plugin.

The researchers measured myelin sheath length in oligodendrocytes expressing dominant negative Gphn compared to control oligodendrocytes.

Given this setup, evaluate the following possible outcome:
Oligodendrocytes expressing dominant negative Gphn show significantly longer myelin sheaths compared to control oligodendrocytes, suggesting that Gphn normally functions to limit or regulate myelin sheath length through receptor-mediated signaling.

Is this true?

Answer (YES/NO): YES